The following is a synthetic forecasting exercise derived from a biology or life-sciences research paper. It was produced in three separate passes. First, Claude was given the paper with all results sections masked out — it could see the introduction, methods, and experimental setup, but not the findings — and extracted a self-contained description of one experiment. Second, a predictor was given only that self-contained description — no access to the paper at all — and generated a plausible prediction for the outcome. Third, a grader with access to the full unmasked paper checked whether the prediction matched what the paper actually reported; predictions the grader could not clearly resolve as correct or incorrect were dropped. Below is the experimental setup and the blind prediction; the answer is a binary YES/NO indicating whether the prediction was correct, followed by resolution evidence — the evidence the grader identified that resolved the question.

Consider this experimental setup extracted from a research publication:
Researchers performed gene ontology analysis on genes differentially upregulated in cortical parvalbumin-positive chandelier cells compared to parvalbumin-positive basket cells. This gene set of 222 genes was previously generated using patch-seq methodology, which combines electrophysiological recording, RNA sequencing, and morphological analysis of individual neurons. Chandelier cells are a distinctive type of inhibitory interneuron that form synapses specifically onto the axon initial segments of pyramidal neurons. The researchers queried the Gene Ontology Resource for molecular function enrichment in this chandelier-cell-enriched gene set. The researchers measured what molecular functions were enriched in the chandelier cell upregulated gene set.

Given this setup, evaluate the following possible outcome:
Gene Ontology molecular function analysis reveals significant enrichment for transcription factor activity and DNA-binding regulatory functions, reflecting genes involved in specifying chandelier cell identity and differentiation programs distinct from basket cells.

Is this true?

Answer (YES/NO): NO